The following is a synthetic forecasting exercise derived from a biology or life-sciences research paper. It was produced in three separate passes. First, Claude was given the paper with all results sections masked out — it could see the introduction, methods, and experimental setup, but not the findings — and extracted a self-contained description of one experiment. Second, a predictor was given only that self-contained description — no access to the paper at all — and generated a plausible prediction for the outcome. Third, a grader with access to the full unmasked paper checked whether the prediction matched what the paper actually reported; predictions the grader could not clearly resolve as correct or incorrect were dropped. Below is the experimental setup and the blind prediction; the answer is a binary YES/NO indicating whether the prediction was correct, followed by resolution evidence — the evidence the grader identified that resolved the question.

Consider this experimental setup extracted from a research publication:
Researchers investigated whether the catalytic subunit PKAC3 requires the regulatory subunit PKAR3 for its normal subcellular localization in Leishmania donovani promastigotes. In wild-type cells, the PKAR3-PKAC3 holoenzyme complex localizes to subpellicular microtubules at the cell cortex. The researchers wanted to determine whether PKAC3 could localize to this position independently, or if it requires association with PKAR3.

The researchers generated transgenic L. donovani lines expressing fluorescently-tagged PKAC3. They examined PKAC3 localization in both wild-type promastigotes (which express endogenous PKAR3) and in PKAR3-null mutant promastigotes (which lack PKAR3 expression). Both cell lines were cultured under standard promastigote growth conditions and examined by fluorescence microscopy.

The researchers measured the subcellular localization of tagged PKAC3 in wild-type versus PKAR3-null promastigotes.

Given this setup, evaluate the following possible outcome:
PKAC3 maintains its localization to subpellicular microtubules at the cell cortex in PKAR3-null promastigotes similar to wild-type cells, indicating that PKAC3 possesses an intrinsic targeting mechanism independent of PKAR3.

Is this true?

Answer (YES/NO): NO